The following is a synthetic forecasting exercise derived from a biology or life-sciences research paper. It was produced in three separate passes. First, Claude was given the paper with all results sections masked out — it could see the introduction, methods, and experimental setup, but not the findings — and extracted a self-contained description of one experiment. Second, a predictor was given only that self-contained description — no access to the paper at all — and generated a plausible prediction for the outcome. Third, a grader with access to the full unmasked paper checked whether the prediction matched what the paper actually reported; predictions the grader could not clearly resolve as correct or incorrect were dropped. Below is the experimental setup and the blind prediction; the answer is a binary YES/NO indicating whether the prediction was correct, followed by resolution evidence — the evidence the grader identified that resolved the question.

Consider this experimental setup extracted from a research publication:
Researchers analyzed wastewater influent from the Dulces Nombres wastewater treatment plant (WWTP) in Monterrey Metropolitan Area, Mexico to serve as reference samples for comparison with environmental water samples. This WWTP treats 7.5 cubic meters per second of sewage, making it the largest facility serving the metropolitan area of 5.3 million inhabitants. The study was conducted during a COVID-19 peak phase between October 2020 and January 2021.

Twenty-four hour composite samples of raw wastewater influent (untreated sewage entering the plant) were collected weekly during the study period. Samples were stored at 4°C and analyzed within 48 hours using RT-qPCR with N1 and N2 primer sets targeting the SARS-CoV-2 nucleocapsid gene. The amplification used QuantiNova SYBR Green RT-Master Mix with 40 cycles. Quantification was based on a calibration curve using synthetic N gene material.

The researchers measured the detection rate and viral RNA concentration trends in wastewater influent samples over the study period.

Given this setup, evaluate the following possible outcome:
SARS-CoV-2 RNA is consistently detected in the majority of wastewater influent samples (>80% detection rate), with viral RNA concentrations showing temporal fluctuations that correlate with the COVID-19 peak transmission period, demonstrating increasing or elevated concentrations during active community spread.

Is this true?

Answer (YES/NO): NO